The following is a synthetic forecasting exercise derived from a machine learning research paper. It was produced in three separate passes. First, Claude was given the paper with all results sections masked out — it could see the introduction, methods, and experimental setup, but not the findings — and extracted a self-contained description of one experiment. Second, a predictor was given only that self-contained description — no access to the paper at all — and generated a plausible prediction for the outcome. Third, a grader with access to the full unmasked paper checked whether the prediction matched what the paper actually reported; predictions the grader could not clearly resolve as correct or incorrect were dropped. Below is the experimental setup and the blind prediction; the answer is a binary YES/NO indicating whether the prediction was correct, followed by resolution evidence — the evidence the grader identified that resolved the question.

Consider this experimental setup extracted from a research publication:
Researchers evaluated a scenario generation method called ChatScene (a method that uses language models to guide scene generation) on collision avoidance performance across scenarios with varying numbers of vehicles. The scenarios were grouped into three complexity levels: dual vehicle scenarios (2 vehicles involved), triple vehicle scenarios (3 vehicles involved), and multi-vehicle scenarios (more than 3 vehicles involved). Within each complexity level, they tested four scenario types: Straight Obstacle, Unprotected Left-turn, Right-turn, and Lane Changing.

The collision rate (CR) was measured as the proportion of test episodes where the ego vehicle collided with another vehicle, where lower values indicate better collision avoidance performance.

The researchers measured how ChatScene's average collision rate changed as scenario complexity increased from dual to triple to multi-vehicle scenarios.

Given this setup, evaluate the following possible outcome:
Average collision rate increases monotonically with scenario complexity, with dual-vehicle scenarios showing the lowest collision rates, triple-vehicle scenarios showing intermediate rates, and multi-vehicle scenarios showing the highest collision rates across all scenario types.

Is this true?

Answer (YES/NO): NO